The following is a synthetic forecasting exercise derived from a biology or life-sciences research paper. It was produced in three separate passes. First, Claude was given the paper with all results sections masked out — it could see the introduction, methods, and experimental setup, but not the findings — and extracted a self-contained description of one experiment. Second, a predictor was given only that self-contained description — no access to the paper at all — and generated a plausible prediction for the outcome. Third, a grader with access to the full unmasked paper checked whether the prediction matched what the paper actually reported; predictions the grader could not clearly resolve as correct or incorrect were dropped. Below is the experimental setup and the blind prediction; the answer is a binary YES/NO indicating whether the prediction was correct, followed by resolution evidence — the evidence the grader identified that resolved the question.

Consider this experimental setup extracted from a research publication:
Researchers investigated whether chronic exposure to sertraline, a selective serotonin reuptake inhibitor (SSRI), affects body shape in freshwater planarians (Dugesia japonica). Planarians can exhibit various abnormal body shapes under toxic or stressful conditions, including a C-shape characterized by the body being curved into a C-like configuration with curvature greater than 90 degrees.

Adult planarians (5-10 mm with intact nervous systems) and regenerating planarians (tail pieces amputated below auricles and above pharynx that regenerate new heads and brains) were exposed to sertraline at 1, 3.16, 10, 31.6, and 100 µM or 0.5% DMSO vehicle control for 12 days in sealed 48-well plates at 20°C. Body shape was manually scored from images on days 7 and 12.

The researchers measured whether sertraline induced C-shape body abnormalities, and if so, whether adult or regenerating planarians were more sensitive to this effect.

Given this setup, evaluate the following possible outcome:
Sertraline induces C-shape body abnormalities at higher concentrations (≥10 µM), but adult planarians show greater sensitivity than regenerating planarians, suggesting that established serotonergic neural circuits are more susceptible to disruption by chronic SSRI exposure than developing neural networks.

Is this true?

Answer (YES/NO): NO